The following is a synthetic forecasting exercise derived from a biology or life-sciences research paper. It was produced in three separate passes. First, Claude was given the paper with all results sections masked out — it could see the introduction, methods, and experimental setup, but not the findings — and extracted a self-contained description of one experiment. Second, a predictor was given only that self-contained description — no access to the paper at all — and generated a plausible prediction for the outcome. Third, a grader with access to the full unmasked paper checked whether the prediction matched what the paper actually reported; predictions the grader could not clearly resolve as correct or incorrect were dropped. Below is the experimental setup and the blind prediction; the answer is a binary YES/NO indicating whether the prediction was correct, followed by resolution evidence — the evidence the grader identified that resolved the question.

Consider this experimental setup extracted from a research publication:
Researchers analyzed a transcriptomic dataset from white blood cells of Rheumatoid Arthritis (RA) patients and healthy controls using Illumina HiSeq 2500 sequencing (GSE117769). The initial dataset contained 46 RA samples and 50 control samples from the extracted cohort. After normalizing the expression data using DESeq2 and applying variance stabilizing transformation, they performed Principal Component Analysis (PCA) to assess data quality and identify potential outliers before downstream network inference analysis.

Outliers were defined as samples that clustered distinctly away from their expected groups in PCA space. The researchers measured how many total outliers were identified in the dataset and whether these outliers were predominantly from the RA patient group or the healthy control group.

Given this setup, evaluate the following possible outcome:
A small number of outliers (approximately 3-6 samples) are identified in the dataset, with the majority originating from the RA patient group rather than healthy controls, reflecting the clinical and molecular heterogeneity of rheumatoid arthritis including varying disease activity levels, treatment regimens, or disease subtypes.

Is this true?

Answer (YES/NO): YES